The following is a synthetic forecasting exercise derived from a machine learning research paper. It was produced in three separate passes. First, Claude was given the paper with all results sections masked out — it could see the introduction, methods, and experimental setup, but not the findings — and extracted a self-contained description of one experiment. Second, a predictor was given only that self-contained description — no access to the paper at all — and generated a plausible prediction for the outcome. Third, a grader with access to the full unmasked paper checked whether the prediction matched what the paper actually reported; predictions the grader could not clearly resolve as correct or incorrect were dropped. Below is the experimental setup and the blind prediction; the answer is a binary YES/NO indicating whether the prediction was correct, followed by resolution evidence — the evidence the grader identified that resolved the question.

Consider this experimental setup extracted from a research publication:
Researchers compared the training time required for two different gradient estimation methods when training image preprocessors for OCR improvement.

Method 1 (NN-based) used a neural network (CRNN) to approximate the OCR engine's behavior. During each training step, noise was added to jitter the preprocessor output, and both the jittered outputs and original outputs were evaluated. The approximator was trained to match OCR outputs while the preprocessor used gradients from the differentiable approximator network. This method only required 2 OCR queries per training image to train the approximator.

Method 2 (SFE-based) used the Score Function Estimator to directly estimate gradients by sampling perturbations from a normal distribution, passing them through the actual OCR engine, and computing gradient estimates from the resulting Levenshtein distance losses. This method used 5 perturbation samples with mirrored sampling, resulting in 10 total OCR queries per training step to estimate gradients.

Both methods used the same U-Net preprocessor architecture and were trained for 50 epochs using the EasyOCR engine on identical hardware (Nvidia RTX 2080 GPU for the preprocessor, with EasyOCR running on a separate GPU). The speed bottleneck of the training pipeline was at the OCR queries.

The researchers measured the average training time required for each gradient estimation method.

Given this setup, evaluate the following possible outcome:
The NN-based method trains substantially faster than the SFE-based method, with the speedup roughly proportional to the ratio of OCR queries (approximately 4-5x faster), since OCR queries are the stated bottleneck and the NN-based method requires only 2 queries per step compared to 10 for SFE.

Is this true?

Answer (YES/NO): YES